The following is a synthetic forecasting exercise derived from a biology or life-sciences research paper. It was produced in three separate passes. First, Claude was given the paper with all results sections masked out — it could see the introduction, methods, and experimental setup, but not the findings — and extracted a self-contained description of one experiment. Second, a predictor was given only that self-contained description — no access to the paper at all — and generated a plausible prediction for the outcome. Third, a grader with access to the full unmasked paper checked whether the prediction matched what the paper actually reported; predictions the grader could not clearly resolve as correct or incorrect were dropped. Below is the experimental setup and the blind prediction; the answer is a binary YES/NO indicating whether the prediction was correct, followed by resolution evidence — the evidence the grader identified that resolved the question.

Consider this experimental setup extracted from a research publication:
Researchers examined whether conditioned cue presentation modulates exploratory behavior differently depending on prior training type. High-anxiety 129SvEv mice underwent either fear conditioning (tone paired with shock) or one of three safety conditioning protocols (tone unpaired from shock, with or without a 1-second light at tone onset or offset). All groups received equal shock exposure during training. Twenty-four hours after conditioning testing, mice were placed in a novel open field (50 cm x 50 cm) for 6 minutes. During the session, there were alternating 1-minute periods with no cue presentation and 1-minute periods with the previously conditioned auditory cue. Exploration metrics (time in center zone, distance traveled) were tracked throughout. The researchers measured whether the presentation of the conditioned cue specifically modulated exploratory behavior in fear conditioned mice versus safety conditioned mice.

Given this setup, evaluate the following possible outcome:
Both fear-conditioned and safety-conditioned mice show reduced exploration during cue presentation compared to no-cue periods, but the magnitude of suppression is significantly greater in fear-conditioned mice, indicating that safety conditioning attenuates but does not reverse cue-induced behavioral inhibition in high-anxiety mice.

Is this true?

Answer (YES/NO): NO